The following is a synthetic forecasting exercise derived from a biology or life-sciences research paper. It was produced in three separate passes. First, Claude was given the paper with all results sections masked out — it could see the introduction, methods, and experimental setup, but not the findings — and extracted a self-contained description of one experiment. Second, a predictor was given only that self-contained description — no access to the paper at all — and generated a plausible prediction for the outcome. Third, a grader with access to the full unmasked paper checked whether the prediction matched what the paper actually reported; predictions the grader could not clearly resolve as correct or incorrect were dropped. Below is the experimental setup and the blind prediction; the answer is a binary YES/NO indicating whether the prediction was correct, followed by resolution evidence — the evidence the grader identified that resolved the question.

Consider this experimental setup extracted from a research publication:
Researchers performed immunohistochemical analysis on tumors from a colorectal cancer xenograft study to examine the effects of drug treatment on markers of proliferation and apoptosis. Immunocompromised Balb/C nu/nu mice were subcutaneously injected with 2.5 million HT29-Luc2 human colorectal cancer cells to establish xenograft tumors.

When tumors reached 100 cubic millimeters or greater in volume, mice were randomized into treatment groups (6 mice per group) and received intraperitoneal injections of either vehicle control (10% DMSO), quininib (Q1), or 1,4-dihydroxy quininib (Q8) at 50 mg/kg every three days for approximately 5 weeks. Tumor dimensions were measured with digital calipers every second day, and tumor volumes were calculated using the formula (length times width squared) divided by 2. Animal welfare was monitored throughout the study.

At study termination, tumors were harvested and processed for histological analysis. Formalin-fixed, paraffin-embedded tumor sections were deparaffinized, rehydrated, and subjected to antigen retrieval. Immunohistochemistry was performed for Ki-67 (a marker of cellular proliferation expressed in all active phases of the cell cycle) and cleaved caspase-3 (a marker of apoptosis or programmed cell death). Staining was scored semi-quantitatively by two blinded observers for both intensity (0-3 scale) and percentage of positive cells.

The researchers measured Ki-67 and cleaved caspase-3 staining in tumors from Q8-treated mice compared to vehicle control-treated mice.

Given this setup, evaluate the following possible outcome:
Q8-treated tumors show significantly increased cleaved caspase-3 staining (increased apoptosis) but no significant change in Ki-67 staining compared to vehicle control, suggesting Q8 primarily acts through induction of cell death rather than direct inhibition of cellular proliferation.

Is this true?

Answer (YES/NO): NO